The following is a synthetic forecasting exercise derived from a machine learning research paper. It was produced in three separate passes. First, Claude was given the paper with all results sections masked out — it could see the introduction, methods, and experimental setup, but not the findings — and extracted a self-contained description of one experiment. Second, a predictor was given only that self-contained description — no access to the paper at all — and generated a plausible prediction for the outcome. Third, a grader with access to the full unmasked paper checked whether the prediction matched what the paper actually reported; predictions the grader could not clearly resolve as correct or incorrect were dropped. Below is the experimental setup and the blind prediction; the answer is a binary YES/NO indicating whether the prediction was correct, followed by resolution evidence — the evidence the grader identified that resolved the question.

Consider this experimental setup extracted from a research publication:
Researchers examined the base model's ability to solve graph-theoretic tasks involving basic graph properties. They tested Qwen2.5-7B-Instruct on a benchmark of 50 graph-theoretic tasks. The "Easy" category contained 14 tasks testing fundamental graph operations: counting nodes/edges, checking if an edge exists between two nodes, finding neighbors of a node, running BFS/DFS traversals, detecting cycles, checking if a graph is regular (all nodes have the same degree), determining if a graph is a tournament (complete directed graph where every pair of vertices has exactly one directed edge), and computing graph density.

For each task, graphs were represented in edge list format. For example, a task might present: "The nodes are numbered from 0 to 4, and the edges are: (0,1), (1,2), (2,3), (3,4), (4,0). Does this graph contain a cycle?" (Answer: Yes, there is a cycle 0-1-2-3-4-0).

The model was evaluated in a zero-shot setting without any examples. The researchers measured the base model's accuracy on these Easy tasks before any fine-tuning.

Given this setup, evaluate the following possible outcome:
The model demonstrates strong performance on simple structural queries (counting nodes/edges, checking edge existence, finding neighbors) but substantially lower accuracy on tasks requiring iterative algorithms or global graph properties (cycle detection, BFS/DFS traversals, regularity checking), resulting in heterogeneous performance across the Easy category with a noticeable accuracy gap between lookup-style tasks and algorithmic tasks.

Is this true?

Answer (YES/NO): NO